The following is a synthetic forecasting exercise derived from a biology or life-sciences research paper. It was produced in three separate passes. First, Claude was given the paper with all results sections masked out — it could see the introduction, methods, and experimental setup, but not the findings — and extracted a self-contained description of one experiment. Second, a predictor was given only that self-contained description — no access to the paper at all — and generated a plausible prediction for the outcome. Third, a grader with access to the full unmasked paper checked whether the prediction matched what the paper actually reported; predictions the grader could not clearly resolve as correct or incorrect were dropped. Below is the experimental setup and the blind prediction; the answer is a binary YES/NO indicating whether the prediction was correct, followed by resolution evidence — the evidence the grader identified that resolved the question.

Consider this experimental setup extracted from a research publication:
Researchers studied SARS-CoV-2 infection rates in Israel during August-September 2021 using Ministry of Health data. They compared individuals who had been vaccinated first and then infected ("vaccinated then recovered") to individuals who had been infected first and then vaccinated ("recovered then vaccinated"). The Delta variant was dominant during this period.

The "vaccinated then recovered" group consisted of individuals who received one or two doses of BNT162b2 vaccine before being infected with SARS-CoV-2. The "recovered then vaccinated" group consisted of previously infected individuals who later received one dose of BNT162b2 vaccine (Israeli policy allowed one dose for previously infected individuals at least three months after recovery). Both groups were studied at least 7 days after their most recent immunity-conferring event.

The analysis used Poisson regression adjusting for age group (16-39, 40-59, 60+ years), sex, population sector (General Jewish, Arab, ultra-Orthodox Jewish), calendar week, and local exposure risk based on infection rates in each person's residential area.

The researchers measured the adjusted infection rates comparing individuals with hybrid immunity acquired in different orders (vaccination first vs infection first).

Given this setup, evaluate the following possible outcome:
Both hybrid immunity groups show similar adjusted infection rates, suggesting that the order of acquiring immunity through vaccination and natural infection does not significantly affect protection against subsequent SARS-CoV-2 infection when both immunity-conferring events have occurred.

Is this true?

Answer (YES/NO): YES